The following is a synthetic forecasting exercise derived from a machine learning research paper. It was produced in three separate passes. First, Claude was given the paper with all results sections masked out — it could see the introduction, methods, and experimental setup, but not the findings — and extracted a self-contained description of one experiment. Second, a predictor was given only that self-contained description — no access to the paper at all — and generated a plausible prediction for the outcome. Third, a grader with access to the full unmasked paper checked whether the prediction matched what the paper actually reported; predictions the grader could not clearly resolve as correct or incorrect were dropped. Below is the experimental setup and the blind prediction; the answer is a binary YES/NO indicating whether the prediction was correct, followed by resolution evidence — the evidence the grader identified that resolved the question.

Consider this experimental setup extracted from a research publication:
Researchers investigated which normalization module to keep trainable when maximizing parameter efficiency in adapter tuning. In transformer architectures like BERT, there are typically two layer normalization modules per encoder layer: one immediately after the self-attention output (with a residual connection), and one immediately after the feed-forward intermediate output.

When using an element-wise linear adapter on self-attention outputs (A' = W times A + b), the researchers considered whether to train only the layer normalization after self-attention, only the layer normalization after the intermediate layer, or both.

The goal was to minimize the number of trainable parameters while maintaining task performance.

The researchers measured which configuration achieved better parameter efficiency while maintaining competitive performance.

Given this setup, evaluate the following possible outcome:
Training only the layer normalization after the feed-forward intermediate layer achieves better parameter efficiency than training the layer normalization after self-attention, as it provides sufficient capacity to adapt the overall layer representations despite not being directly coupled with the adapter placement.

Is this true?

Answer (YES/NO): YES